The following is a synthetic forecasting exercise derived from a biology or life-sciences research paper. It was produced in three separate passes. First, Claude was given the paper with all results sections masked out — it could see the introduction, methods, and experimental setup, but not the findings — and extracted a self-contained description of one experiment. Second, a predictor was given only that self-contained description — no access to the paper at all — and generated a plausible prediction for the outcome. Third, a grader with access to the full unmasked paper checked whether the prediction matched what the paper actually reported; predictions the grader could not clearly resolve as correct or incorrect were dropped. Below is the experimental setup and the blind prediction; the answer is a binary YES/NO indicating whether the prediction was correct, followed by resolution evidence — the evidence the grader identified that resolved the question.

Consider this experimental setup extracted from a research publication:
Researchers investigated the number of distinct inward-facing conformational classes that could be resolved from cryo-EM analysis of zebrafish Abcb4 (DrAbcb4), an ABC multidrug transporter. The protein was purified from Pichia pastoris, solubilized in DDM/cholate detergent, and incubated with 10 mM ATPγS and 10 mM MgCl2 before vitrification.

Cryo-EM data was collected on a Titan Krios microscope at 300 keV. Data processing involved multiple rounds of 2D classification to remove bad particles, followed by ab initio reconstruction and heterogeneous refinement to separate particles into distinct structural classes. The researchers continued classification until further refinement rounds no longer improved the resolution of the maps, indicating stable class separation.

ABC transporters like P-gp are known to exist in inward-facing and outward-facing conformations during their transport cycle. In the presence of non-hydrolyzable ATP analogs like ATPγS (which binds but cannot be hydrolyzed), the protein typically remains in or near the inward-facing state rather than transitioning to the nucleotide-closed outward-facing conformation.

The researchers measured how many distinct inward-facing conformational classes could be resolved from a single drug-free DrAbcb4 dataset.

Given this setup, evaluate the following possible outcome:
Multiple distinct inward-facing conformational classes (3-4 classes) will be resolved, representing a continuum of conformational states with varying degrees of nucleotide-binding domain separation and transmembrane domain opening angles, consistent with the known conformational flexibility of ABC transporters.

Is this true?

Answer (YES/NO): NO